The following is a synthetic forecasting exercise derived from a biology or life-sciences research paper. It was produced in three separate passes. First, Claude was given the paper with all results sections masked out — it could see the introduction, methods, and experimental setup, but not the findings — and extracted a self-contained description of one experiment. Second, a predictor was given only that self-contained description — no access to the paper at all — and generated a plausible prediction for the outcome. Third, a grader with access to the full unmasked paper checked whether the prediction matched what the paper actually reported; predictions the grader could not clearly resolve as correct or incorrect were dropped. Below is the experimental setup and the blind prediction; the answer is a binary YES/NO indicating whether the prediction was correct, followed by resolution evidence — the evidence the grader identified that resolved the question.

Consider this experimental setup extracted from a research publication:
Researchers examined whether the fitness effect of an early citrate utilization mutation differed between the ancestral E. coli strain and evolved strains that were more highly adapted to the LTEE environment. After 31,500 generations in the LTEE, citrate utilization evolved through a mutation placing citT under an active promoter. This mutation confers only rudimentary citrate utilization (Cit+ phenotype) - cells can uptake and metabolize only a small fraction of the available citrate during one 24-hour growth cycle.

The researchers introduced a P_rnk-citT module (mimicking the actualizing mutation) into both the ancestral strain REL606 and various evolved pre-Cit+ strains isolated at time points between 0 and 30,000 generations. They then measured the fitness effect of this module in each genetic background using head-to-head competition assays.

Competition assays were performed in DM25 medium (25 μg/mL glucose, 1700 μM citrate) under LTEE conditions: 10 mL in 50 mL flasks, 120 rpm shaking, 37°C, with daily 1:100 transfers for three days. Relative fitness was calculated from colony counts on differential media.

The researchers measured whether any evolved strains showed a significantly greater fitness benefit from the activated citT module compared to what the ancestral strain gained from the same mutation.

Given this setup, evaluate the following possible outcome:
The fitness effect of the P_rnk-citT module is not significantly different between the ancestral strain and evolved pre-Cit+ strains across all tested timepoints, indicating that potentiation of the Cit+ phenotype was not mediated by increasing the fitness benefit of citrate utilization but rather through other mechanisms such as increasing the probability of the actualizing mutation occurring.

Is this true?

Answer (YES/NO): NO